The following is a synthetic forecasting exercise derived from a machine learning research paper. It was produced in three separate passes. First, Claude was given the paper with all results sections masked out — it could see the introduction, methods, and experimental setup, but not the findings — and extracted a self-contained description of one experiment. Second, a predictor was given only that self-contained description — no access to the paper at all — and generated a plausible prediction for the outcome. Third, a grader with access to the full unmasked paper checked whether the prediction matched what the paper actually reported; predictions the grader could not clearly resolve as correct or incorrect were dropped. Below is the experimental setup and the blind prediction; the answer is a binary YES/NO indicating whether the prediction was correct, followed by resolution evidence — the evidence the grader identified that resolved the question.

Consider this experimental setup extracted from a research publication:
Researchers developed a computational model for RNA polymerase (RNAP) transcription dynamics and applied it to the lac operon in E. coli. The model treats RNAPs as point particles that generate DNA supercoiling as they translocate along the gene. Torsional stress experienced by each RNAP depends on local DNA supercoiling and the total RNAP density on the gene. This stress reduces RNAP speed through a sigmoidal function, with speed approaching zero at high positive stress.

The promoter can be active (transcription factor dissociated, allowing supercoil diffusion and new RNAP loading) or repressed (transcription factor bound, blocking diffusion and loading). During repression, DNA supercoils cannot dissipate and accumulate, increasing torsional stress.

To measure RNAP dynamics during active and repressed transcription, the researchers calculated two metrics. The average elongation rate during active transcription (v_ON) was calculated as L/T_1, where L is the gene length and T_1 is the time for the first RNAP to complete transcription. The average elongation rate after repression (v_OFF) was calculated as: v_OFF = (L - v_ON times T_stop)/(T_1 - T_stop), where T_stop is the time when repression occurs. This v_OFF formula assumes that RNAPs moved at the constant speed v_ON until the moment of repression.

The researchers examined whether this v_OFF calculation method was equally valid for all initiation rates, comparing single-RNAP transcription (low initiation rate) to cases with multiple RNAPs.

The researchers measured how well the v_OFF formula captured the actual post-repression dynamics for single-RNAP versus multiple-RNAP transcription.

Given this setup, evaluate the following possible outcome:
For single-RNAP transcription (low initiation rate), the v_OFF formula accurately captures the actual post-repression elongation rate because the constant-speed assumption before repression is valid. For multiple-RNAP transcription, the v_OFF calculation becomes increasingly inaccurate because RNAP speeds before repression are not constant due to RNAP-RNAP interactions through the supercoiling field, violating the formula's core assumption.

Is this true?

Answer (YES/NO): NO